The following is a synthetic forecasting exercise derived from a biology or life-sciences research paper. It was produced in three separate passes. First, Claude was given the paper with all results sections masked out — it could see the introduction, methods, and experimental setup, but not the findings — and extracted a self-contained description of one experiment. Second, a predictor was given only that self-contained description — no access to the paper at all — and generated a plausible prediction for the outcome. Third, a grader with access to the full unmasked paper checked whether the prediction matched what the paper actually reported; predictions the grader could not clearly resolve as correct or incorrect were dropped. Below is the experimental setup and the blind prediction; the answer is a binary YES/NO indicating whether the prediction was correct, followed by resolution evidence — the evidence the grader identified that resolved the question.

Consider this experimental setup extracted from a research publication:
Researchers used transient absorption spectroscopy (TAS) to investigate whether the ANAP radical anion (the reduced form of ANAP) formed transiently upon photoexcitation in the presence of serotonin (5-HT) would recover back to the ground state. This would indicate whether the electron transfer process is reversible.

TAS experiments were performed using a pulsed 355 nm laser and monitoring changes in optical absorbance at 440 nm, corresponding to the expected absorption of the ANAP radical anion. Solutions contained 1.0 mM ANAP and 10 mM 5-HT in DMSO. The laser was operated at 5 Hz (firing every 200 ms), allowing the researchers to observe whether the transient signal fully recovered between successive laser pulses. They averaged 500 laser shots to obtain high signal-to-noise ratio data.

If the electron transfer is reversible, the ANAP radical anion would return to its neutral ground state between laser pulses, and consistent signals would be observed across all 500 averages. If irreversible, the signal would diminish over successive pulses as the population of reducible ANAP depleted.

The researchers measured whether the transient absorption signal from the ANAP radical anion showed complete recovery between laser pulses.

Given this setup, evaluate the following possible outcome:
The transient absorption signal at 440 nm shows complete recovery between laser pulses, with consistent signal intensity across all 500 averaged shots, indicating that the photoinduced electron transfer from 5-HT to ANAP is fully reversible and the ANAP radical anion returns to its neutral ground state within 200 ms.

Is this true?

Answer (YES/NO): YES